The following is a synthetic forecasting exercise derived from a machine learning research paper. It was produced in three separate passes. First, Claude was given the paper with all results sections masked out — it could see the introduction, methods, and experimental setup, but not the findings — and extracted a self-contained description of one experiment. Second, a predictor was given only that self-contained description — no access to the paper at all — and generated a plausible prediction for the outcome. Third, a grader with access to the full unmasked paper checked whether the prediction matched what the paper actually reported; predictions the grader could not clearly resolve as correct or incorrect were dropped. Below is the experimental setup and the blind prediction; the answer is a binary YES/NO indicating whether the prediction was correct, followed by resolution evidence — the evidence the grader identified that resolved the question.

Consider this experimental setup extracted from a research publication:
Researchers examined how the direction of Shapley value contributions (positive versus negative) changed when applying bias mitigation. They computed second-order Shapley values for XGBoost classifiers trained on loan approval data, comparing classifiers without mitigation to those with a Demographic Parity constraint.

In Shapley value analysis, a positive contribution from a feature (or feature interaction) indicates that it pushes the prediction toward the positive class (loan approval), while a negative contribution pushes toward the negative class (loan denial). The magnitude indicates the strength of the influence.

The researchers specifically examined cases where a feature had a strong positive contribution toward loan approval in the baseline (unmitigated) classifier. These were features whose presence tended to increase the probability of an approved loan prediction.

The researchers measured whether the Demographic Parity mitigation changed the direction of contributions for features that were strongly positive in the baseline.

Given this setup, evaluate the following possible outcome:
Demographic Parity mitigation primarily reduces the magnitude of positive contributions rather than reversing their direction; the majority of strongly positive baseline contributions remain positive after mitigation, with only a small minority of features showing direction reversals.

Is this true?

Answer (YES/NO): YES